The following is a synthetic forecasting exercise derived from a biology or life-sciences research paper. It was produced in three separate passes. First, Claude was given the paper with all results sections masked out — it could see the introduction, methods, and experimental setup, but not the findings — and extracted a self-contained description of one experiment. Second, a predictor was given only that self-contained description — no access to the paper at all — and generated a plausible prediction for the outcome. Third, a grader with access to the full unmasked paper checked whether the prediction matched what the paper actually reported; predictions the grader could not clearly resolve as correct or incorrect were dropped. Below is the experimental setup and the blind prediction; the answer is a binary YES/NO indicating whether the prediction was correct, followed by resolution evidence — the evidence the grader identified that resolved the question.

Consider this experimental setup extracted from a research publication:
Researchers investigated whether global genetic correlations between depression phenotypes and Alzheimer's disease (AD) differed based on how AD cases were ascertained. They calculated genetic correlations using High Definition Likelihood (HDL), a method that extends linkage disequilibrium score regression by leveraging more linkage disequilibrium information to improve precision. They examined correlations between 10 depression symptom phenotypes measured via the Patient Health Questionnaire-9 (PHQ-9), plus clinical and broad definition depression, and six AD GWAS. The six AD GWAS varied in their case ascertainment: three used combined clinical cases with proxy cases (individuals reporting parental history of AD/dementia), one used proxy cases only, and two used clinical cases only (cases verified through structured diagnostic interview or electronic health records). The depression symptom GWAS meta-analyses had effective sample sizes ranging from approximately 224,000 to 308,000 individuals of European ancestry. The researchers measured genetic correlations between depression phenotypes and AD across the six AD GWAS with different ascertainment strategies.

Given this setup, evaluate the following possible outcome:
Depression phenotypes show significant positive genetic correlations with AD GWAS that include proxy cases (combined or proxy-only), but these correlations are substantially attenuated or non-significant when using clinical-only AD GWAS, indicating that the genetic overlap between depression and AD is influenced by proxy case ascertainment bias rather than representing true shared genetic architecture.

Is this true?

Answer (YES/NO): NO